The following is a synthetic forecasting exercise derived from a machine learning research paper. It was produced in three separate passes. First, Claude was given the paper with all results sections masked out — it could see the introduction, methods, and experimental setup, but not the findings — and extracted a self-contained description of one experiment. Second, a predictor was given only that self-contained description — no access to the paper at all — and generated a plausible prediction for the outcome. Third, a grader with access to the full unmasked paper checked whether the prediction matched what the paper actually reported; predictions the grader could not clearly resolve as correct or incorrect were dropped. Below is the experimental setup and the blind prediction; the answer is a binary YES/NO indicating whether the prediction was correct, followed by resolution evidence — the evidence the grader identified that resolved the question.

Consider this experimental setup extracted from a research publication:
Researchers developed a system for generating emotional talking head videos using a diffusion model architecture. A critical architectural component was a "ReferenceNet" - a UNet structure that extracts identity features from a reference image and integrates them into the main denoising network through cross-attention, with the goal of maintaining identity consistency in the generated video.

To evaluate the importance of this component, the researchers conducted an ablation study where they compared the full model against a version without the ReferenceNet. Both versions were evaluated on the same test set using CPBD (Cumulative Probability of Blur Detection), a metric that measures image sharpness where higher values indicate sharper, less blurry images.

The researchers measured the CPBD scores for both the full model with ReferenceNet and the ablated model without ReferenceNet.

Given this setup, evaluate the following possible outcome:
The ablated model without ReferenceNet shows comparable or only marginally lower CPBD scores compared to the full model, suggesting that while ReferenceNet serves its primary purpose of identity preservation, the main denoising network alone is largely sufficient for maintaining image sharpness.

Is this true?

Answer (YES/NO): NO